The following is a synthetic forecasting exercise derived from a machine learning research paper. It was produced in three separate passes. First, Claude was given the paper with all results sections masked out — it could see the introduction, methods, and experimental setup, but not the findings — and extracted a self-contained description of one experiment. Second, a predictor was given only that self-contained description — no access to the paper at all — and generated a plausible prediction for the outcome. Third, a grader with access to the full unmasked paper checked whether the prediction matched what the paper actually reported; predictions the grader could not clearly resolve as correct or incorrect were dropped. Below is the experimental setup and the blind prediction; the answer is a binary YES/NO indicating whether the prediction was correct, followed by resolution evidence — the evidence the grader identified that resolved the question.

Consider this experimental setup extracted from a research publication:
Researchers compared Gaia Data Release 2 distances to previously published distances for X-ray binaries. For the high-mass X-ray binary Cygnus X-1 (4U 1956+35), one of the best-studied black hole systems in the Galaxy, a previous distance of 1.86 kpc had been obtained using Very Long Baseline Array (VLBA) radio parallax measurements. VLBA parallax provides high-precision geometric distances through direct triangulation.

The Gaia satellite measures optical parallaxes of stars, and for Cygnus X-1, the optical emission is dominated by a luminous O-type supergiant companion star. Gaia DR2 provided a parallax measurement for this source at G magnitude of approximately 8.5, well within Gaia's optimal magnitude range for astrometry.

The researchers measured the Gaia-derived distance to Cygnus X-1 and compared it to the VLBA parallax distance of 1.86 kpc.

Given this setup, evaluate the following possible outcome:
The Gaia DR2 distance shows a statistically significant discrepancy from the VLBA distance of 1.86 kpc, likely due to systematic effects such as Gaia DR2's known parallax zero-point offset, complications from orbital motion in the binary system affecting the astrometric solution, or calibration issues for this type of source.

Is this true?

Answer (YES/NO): NO